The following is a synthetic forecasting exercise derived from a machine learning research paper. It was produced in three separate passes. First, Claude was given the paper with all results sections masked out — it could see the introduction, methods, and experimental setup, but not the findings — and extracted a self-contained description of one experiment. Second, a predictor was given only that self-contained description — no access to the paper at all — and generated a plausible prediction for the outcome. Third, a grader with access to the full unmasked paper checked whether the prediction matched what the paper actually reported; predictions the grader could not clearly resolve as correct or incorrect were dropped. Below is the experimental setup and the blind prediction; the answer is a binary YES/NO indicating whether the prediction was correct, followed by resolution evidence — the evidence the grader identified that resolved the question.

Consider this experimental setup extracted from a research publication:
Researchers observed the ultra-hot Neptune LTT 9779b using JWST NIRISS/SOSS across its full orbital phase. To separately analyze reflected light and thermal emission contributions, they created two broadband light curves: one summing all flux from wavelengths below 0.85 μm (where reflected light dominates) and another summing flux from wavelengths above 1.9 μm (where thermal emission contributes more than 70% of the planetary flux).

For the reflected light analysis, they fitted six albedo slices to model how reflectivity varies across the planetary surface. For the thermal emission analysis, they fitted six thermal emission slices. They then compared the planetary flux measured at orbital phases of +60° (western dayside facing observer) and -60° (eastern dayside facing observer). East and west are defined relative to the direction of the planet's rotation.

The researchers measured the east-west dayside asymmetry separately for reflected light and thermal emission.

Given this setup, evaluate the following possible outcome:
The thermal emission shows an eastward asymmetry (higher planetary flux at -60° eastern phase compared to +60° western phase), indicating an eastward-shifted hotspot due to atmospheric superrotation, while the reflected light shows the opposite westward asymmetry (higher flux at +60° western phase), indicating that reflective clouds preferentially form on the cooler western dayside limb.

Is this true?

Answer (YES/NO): NO